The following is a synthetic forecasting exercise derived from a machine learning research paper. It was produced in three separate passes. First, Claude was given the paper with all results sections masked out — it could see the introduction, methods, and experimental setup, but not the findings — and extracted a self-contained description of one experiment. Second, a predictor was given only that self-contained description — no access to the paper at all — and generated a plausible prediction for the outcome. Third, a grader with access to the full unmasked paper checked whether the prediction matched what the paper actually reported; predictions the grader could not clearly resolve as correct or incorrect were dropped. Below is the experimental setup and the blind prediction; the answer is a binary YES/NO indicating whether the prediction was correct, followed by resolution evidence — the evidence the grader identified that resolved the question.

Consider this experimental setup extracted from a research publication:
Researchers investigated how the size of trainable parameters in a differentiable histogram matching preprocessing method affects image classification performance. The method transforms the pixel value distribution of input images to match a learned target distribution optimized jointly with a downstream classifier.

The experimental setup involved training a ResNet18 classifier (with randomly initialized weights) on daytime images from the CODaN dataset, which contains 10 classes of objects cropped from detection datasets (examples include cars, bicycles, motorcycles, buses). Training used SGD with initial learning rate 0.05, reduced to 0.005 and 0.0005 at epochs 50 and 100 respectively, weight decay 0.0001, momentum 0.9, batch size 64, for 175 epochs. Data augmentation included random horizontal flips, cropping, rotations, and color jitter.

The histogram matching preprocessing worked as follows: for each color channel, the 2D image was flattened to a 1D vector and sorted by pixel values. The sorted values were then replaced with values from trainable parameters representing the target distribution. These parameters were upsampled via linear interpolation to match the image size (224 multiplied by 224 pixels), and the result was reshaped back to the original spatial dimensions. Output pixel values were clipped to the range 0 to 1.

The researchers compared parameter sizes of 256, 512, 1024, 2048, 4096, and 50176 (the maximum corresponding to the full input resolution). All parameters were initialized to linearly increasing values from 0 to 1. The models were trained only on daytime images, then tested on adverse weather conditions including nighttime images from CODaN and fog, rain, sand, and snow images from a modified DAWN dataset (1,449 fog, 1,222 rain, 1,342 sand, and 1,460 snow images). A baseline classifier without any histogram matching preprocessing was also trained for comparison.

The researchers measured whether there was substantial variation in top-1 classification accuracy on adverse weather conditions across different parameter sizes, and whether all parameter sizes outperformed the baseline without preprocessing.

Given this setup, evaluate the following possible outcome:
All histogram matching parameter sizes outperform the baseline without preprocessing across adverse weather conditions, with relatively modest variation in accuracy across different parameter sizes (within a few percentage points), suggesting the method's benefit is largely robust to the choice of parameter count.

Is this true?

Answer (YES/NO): YES